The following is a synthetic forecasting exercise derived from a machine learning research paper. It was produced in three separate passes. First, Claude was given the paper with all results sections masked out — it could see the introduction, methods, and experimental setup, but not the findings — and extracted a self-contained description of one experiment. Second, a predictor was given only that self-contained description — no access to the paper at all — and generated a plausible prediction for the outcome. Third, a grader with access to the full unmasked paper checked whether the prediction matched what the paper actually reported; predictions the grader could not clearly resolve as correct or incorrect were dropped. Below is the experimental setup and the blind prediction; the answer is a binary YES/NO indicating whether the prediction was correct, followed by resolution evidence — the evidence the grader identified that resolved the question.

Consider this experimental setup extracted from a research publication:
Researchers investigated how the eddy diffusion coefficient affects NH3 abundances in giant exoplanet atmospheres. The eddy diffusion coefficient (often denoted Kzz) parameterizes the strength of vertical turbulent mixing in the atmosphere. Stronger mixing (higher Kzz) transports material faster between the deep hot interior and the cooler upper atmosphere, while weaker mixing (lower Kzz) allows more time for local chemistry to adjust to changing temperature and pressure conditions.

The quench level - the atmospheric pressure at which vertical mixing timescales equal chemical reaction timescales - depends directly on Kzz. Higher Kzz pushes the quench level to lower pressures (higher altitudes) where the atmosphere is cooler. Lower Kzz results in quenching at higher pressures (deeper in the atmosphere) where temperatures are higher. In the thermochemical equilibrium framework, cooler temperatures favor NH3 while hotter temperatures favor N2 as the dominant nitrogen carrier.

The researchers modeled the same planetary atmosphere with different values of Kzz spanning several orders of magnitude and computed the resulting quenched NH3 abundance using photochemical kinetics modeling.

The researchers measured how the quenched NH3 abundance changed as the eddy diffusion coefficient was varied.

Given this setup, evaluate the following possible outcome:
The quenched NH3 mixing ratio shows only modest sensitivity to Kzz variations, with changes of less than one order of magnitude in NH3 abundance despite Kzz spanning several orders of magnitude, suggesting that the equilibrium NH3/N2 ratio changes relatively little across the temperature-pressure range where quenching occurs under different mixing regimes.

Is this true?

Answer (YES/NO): YES